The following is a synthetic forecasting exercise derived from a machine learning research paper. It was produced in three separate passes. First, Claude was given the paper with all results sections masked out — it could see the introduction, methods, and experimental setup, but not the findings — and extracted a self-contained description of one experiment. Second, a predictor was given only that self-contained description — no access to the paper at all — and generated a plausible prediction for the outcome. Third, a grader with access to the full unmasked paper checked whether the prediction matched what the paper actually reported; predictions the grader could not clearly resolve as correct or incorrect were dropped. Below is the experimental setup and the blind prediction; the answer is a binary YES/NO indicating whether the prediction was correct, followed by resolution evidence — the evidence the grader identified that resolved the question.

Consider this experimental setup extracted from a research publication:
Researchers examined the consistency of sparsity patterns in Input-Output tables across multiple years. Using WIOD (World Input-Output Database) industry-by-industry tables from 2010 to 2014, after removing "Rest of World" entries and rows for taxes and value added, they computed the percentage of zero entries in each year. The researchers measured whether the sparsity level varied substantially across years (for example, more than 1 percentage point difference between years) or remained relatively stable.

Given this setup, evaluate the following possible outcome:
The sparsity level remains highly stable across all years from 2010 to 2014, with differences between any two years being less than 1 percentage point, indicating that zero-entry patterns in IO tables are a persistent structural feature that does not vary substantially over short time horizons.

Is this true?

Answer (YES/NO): YES